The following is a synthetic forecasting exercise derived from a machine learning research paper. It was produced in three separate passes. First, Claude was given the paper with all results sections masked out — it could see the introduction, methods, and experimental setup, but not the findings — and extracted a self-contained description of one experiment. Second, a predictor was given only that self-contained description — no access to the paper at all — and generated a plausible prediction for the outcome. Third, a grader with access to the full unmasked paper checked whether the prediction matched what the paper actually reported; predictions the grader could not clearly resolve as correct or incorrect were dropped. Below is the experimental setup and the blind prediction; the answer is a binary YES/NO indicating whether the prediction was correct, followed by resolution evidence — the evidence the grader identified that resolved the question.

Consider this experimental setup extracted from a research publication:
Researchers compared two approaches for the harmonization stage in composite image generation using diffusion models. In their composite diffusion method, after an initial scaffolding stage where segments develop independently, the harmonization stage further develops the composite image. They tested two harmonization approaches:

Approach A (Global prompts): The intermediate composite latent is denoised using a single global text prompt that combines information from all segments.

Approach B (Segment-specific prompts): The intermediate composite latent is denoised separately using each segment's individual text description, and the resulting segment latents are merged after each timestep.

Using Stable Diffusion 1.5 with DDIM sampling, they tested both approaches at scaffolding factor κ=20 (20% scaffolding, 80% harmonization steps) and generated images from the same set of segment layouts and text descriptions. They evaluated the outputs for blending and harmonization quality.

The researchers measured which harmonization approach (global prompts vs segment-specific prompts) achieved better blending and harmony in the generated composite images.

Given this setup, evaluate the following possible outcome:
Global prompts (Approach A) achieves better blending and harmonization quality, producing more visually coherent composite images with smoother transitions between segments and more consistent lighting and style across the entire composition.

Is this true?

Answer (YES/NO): NO